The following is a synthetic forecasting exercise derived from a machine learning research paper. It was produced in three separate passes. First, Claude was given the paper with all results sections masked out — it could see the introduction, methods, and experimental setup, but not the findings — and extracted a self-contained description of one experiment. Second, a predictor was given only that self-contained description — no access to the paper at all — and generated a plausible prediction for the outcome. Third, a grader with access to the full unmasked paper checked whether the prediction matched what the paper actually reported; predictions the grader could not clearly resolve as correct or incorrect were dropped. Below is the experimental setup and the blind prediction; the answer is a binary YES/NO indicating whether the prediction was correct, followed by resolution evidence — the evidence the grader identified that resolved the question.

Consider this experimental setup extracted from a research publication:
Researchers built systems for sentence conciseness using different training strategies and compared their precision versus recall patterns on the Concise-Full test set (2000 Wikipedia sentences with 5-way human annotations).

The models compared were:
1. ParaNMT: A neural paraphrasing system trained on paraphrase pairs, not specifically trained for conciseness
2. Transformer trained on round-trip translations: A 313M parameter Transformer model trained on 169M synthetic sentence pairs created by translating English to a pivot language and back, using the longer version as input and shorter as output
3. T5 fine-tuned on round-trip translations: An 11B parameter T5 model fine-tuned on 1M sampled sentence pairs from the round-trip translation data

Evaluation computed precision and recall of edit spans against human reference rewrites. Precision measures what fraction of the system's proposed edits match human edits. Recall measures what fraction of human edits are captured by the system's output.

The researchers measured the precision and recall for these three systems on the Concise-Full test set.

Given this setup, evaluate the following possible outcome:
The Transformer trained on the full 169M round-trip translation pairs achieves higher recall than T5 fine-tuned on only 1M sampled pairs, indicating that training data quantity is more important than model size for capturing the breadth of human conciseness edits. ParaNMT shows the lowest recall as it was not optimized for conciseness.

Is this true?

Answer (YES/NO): NO